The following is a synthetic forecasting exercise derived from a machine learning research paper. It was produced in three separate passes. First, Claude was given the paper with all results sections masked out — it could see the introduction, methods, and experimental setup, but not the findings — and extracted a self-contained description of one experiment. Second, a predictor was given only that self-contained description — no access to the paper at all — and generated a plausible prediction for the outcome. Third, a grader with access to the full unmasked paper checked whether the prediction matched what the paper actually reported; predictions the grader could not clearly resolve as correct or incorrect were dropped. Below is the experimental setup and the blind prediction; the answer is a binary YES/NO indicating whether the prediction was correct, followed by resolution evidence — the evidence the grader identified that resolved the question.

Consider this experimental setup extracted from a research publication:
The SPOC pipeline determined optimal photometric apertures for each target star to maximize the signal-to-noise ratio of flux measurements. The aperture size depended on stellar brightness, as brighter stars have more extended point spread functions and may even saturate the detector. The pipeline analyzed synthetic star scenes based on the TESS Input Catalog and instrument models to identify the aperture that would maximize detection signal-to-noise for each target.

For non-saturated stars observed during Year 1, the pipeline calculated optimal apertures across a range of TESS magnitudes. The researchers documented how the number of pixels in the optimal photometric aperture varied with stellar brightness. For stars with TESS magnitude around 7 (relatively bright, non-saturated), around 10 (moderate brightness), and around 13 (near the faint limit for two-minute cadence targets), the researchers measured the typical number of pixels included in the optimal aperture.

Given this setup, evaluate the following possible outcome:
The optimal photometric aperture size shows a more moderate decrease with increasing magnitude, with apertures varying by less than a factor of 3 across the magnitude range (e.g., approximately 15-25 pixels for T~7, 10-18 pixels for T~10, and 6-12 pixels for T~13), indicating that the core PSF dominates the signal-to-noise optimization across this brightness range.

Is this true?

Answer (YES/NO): NO